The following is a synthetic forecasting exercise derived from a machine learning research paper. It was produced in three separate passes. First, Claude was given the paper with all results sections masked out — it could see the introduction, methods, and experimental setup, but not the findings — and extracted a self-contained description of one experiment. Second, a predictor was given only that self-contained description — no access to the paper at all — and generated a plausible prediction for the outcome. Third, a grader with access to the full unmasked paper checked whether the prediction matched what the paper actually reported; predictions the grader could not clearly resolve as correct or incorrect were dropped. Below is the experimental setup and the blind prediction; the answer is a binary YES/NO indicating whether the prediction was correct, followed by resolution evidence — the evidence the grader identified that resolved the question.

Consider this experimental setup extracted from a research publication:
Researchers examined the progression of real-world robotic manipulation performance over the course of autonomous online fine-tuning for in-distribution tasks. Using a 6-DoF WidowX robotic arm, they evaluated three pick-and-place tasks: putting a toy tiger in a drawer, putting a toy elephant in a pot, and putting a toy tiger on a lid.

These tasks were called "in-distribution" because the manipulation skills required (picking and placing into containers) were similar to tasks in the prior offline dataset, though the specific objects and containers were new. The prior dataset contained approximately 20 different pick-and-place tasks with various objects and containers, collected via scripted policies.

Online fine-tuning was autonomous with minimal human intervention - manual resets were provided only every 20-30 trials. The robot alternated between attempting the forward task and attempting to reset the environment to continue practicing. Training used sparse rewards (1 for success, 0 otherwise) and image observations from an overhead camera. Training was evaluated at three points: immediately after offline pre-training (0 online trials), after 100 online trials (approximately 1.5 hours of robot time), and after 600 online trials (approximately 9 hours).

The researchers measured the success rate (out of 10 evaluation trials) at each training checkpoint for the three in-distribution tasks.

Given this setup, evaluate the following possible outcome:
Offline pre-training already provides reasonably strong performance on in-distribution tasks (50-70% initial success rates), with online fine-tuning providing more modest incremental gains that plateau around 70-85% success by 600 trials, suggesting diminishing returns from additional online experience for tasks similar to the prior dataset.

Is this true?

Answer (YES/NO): NO